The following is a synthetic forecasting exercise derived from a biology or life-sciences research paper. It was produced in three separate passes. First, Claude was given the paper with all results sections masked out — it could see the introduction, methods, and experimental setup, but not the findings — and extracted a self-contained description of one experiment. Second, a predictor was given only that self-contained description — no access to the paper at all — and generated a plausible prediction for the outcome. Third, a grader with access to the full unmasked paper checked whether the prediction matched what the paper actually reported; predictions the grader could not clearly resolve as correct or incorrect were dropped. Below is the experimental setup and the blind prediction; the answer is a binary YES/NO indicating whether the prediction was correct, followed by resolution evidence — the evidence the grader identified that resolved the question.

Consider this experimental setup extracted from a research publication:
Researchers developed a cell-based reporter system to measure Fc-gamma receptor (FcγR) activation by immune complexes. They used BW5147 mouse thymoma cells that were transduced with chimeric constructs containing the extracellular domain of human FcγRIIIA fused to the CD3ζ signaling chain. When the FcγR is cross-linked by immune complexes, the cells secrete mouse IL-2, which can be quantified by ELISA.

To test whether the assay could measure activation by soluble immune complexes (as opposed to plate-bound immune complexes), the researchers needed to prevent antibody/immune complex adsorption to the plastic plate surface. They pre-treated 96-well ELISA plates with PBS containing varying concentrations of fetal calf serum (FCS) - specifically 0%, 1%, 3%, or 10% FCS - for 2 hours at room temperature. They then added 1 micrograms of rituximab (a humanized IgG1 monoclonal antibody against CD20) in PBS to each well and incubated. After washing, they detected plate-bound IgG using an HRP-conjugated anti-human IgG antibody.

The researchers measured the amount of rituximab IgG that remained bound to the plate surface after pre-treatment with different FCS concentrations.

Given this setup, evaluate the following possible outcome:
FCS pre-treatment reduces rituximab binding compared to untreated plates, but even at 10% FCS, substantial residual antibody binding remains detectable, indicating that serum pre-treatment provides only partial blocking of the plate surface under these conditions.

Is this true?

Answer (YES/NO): NO